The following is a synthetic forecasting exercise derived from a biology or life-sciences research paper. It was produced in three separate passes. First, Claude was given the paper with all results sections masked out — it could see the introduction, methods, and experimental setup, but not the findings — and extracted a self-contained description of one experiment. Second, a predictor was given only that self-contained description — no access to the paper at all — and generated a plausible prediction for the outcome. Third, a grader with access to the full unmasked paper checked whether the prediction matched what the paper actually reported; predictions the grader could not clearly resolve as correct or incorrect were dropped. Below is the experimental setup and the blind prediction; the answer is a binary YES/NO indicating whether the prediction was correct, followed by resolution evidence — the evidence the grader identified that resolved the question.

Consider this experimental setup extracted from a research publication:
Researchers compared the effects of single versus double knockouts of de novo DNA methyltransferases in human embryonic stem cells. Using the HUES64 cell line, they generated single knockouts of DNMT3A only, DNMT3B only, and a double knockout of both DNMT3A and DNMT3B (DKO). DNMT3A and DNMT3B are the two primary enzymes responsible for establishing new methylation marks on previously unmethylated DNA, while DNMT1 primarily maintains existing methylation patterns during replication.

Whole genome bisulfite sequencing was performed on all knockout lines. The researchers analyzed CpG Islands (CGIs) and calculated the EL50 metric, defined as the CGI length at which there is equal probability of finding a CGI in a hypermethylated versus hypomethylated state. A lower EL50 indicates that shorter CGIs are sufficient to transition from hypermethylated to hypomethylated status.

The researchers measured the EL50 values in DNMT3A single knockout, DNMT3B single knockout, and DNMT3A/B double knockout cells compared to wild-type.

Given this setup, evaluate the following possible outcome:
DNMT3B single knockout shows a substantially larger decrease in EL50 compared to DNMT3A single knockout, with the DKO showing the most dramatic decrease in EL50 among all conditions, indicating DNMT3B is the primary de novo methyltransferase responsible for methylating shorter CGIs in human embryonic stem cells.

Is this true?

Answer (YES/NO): NO